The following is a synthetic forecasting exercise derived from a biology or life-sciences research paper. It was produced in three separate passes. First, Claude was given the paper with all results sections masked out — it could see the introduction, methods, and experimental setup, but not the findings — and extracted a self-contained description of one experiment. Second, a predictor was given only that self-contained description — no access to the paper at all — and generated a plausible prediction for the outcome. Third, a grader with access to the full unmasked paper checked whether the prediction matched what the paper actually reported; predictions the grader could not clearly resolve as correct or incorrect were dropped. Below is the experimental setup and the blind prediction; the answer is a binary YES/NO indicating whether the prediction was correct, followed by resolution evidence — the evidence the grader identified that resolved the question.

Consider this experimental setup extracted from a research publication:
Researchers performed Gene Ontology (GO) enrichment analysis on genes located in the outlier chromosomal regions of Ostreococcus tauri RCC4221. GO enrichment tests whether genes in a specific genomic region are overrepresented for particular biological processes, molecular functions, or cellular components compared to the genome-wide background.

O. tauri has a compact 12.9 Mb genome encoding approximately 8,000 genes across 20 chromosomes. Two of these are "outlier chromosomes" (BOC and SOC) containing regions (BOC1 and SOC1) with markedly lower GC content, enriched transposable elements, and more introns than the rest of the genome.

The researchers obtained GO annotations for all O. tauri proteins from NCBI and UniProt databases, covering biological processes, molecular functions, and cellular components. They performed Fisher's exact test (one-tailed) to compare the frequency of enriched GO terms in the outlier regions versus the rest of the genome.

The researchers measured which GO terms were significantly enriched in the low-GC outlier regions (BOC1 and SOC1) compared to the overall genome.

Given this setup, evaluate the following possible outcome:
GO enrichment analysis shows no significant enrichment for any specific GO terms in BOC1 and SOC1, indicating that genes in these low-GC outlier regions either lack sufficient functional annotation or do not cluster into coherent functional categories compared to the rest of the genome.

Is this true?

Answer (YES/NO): NO